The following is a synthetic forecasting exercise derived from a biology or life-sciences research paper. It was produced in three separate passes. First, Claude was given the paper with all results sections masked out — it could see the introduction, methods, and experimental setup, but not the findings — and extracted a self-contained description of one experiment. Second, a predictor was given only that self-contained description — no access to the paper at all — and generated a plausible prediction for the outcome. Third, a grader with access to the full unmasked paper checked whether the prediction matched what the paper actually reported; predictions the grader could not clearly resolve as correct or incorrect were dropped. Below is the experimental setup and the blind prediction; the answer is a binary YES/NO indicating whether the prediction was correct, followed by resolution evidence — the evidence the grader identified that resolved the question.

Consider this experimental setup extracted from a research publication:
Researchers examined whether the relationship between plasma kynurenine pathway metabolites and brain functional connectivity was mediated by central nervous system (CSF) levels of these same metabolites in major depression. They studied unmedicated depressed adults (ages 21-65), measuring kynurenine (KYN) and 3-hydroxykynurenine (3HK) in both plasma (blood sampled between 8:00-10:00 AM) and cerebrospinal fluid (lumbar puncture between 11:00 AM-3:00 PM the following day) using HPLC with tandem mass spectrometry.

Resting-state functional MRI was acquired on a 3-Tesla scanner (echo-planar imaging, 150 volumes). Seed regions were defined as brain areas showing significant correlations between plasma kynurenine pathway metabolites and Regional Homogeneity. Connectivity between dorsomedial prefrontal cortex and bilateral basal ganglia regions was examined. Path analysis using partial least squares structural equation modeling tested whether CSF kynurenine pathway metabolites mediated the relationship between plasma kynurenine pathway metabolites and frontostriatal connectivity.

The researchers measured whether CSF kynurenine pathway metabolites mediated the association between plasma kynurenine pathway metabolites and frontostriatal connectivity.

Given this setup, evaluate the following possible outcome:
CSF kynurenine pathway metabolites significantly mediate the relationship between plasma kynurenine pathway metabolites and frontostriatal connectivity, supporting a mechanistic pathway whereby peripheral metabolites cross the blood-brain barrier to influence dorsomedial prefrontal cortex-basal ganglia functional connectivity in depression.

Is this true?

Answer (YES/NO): YES